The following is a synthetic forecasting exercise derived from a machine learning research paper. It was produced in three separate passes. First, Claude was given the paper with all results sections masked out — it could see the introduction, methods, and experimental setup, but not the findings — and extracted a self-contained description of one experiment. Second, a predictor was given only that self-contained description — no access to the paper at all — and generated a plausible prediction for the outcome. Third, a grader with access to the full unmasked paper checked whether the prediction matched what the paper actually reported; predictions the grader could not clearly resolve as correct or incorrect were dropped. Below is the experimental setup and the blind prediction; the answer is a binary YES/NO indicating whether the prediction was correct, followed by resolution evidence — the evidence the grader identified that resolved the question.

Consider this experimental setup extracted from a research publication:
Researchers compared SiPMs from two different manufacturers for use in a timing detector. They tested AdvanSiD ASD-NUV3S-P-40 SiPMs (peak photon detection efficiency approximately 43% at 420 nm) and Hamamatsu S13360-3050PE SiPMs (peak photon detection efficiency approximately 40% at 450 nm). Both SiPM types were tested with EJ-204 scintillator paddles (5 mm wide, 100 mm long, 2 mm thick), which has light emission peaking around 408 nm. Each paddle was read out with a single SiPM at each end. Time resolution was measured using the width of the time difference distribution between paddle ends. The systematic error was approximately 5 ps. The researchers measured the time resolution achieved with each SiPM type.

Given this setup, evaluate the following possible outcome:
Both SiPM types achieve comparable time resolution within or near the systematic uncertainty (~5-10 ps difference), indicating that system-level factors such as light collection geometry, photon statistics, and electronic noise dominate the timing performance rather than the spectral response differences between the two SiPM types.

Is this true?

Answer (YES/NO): YES